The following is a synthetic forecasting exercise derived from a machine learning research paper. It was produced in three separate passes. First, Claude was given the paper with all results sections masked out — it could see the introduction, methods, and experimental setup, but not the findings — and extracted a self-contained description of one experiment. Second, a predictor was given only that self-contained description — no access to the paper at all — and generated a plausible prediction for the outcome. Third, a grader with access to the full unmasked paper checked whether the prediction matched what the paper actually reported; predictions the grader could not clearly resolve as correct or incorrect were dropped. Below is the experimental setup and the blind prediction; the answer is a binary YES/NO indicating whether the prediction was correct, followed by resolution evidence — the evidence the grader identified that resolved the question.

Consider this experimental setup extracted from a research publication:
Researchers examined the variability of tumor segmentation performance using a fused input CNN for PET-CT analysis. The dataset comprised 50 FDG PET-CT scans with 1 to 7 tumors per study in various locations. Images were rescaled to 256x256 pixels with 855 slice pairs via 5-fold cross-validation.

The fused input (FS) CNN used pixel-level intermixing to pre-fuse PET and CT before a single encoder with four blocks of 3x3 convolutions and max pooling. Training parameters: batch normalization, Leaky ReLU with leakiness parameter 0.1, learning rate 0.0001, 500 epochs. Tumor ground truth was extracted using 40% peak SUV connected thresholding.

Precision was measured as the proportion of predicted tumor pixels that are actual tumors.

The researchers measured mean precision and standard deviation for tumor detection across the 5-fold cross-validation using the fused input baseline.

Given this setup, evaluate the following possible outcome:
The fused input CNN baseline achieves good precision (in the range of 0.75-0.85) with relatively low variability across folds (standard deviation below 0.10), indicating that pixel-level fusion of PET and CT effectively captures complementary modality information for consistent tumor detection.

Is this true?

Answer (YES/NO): NO